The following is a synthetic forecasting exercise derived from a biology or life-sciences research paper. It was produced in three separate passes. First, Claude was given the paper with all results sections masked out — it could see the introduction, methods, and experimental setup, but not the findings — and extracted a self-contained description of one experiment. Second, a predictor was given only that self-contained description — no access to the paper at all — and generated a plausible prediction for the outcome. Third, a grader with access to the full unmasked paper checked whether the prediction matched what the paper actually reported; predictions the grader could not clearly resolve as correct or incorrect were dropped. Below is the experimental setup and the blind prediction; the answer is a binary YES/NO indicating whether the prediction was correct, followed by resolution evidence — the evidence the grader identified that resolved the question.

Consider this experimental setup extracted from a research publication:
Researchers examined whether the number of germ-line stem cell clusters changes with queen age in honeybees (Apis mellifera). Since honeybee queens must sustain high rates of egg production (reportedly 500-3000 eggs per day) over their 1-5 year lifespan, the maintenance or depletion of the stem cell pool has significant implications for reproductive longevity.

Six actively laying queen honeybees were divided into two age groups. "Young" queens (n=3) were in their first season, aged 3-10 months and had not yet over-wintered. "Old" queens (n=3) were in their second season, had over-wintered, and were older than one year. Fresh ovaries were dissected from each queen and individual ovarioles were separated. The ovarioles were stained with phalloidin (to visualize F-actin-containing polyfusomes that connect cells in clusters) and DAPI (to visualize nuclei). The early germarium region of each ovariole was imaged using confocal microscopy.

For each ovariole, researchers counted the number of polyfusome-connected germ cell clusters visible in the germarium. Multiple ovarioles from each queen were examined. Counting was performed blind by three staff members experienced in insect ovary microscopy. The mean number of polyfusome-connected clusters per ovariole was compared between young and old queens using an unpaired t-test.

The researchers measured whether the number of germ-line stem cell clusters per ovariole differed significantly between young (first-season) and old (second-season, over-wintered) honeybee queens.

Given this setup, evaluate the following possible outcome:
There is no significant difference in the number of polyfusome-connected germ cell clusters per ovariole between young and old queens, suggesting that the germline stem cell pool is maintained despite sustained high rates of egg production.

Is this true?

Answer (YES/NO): YES